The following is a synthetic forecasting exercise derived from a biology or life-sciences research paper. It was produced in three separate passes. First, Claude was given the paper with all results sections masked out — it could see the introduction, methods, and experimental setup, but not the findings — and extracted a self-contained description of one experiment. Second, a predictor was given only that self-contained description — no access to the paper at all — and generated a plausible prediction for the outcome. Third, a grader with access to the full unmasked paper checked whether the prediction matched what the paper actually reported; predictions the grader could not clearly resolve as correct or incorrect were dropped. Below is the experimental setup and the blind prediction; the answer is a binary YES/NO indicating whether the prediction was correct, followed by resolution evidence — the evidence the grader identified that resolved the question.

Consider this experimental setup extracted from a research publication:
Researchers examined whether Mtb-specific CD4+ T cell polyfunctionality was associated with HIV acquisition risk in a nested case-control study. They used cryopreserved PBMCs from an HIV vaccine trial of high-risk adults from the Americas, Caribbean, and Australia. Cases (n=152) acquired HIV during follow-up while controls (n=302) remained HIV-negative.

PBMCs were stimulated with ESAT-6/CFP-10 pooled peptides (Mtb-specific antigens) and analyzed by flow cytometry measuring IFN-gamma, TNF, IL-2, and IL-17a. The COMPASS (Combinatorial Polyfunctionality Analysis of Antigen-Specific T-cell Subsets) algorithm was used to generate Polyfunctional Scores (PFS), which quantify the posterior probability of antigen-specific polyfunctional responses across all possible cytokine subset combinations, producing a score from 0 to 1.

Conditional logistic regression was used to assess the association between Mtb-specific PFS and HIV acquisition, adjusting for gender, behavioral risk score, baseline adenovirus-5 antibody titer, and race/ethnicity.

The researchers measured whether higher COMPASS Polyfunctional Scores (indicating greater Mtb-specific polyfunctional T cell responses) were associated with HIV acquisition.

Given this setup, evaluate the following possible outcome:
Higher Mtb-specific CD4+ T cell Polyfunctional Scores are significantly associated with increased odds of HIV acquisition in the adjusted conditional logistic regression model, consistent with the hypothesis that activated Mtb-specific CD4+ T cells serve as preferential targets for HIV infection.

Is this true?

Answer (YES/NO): NO